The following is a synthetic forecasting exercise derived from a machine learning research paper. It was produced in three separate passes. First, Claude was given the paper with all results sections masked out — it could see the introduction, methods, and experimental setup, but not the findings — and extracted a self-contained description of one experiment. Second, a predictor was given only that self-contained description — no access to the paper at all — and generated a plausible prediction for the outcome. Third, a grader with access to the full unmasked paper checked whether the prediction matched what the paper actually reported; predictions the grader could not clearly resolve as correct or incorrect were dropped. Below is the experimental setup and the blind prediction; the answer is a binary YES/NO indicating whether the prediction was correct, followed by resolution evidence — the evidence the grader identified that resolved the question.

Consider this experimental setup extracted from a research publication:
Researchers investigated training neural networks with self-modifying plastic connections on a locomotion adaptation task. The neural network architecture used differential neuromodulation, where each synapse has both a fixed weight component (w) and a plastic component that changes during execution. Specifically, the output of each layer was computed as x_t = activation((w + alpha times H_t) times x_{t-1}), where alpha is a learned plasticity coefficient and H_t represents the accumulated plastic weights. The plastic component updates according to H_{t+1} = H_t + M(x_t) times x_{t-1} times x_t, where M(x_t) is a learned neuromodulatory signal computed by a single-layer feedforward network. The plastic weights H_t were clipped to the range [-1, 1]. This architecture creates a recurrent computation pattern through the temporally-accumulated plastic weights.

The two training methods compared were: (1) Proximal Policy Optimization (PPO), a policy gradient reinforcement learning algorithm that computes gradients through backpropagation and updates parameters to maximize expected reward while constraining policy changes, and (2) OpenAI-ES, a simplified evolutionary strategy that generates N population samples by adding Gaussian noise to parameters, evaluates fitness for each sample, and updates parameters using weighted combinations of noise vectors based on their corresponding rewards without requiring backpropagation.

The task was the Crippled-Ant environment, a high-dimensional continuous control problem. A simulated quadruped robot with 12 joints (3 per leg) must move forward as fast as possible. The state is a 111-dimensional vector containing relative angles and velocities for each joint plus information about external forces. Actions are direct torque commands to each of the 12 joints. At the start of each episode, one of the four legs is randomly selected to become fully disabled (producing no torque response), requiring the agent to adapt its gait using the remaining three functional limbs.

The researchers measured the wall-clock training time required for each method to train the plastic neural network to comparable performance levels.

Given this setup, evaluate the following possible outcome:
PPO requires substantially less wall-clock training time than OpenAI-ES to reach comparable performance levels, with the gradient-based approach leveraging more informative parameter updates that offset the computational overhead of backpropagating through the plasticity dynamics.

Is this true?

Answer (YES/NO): NO